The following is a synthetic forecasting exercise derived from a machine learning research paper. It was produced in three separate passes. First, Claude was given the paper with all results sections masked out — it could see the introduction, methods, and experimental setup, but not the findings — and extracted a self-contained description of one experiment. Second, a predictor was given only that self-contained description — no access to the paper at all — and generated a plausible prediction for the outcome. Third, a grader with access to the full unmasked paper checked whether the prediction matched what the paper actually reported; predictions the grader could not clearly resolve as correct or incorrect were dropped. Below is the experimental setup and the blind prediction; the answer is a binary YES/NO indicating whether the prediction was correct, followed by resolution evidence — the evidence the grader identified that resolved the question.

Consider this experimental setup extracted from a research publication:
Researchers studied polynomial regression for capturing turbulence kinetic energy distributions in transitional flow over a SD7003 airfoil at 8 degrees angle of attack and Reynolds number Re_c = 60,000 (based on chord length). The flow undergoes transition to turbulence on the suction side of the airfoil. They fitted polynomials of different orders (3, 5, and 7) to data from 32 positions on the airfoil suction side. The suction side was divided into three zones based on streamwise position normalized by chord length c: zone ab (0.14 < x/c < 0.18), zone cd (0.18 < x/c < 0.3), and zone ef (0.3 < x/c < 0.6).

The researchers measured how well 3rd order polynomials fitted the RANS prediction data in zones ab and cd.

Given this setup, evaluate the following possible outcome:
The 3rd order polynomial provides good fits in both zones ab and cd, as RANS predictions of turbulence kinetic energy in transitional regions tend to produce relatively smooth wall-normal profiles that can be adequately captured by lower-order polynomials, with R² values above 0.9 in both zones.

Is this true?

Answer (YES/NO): NO